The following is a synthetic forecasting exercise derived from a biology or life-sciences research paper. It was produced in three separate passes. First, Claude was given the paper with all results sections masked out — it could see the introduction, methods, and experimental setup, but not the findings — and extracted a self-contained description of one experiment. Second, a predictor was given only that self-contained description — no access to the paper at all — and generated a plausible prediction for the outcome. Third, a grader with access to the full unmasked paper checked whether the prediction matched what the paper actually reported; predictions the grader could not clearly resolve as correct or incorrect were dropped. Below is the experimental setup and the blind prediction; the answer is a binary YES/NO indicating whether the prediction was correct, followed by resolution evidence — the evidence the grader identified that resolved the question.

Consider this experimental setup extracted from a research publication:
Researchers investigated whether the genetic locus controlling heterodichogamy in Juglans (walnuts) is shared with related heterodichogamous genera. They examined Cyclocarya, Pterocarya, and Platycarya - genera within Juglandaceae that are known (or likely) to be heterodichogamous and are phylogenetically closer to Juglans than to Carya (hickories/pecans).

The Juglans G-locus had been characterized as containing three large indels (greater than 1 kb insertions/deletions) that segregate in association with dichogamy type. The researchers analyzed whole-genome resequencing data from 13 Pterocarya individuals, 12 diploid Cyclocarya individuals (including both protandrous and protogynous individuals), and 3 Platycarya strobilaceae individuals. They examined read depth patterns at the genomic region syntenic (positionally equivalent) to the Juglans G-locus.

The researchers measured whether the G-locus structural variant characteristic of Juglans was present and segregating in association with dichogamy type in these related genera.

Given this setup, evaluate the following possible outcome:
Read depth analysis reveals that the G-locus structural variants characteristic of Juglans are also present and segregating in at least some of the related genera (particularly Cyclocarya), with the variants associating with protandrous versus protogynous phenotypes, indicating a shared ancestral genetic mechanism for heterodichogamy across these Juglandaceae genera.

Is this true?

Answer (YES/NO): NO